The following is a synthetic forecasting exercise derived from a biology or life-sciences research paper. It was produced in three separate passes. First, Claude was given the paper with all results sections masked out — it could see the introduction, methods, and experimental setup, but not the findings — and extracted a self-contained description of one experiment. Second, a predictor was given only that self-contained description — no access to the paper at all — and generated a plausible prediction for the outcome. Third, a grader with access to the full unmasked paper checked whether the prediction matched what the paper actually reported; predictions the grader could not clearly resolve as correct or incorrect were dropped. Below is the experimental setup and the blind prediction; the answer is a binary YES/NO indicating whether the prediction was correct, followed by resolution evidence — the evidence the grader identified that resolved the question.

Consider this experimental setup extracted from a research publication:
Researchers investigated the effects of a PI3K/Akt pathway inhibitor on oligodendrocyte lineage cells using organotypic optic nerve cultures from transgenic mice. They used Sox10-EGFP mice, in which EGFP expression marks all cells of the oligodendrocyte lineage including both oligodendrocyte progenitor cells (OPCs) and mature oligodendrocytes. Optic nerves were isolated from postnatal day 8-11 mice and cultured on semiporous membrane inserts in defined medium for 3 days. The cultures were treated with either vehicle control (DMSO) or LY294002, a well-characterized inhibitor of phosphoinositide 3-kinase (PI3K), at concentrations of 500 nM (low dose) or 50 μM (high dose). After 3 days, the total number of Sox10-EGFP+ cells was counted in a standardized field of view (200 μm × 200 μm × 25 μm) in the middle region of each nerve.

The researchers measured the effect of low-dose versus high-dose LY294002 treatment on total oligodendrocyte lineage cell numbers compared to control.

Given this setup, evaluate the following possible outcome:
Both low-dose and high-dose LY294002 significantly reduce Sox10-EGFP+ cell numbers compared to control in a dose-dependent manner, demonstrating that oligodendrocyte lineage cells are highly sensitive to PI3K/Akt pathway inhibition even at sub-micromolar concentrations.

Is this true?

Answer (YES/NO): NO